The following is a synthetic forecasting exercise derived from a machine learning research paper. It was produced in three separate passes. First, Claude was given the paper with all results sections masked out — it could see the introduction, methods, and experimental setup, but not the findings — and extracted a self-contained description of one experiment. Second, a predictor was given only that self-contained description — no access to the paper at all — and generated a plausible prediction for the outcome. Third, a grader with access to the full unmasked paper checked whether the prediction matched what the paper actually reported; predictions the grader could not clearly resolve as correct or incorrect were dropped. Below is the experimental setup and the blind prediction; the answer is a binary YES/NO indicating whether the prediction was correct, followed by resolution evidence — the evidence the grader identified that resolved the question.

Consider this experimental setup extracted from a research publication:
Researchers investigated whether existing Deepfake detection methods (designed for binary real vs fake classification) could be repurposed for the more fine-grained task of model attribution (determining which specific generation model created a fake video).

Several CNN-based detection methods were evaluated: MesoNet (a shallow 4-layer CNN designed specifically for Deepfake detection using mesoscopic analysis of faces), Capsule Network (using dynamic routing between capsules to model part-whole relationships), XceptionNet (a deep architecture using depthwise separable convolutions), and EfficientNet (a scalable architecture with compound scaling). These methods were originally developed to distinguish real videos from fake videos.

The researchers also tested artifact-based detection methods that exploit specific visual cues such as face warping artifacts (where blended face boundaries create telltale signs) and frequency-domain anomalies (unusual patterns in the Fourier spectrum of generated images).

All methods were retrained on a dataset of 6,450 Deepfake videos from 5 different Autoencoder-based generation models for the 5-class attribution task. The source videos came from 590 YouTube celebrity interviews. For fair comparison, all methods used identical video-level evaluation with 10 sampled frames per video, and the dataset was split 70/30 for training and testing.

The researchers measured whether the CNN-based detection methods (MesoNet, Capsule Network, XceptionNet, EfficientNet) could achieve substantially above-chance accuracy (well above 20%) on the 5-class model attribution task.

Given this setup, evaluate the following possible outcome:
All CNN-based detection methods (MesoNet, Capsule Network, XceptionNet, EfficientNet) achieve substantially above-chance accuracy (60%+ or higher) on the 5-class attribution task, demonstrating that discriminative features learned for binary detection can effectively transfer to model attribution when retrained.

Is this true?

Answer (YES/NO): NO